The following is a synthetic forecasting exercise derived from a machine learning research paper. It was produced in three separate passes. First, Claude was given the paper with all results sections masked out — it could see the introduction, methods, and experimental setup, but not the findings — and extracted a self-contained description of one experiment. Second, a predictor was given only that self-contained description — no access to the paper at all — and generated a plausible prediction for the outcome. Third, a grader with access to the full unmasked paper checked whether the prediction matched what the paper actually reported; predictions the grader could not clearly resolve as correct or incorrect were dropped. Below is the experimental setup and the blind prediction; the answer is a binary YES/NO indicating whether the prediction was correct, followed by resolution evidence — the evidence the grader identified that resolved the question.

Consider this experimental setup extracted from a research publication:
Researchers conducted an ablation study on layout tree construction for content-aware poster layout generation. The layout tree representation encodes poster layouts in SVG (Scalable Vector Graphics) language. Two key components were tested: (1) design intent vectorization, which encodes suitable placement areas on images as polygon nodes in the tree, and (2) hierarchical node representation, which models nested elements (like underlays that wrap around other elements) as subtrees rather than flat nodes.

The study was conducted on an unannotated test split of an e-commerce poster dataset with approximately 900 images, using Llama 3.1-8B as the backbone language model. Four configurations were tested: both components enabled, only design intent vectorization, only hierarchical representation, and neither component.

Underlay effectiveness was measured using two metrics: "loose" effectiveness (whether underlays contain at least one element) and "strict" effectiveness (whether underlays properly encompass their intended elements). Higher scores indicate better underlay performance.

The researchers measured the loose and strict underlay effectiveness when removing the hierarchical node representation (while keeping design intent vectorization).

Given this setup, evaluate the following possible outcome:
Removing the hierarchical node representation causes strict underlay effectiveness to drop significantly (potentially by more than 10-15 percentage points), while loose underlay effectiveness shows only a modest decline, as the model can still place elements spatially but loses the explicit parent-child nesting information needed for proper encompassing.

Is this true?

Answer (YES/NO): NO